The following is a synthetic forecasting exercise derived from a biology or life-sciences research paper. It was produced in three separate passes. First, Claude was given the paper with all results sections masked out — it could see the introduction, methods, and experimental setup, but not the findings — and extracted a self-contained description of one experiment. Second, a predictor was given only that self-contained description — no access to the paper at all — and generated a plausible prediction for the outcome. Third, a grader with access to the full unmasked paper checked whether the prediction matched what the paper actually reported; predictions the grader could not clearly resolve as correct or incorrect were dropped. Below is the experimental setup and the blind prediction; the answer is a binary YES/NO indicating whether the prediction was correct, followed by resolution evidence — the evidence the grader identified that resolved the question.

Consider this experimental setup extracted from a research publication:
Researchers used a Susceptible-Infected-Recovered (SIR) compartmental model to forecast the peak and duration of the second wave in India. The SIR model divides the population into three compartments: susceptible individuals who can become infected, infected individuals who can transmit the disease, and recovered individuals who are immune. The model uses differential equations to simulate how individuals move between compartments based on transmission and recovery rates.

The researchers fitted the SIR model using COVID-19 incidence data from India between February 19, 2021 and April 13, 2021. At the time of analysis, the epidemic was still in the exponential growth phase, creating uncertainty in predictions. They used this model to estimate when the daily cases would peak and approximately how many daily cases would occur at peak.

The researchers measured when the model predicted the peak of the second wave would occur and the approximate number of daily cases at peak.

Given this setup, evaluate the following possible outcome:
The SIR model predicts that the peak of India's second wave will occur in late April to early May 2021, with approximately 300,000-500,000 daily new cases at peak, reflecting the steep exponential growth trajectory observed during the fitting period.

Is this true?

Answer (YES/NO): NO